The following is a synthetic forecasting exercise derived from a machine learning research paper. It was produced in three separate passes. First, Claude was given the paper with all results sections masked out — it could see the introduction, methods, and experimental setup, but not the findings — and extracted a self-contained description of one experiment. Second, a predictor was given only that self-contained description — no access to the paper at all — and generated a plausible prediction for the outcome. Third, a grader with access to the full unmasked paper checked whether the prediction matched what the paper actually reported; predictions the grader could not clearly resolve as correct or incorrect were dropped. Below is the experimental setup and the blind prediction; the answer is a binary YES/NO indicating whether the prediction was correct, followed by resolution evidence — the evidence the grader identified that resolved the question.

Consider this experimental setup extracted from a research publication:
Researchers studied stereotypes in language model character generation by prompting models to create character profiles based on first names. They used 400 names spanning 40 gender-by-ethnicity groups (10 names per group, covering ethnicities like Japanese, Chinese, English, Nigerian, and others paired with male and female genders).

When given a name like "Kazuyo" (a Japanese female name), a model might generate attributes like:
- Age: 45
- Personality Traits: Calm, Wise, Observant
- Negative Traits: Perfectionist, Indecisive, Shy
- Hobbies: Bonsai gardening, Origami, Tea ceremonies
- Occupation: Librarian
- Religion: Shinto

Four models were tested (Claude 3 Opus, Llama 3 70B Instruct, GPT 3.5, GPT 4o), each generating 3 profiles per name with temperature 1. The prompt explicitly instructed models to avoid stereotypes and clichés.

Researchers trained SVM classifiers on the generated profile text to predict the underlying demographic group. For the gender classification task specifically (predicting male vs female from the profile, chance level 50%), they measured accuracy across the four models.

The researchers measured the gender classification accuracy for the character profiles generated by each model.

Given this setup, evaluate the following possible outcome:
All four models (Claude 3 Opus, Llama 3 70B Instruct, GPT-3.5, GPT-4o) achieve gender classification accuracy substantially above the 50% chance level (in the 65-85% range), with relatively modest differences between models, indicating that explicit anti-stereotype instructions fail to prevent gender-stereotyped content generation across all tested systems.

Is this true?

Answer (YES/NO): NO